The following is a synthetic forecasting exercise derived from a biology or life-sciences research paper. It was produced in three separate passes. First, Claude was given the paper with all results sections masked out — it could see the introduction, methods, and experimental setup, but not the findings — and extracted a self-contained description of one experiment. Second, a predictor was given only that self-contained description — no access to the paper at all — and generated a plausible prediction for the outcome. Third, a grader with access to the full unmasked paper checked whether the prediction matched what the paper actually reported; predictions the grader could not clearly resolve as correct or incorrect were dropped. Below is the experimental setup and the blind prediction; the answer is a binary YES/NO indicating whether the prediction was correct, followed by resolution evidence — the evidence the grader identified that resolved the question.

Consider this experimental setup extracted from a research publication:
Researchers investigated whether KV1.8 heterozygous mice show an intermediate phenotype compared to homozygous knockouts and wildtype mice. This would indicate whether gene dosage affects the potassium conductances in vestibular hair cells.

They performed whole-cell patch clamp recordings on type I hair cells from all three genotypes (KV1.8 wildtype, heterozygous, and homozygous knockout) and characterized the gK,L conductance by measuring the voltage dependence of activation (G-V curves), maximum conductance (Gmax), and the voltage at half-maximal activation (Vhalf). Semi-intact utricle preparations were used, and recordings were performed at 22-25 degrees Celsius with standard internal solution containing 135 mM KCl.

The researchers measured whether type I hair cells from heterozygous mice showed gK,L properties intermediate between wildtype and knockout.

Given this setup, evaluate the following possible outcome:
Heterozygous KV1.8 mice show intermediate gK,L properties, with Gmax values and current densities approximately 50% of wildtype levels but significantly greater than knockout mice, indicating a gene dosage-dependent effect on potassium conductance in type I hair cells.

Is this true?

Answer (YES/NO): NO